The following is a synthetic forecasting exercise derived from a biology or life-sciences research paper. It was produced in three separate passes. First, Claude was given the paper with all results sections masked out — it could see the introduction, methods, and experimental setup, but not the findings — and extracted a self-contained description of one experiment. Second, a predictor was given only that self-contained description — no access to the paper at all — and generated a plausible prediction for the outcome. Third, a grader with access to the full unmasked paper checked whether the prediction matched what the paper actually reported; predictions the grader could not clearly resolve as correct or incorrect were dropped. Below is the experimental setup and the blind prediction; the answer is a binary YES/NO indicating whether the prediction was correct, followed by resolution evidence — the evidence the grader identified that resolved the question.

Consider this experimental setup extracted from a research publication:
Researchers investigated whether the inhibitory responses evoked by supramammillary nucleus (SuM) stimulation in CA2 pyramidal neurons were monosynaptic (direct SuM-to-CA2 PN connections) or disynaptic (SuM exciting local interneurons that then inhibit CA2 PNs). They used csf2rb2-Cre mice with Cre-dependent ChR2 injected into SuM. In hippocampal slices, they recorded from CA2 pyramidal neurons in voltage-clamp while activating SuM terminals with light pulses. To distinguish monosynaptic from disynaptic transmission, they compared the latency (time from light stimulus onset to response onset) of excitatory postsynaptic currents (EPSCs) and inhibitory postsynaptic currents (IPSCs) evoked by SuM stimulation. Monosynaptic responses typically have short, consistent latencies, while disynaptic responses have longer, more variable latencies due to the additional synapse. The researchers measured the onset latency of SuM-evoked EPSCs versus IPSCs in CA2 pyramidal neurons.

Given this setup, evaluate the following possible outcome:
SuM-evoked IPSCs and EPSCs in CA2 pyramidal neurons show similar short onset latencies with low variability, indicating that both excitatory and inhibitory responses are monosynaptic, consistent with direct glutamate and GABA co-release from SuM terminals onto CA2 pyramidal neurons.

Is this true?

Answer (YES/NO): NO